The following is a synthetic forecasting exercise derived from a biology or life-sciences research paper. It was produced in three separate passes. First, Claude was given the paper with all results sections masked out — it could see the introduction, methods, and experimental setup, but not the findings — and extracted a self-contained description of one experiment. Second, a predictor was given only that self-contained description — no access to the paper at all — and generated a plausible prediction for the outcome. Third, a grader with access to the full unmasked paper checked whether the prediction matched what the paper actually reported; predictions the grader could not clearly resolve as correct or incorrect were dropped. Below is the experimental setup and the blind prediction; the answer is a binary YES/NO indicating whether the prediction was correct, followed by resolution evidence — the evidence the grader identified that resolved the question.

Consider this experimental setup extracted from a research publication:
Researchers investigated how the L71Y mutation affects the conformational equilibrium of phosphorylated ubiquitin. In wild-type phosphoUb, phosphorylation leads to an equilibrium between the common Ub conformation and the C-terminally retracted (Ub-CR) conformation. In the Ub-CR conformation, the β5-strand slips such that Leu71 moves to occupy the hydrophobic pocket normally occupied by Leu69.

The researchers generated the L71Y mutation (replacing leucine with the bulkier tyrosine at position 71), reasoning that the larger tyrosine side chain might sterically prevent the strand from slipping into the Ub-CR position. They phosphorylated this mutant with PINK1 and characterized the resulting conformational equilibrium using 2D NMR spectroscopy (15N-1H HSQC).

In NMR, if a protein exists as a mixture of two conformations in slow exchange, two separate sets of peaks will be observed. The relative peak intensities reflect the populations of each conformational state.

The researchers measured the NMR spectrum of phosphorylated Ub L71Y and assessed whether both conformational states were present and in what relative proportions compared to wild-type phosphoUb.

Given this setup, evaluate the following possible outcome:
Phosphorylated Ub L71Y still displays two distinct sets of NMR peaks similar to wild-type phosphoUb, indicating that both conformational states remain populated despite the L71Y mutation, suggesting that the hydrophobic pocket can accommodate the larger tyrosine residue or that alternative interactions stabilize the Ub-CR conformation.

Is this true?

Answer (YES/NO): NO